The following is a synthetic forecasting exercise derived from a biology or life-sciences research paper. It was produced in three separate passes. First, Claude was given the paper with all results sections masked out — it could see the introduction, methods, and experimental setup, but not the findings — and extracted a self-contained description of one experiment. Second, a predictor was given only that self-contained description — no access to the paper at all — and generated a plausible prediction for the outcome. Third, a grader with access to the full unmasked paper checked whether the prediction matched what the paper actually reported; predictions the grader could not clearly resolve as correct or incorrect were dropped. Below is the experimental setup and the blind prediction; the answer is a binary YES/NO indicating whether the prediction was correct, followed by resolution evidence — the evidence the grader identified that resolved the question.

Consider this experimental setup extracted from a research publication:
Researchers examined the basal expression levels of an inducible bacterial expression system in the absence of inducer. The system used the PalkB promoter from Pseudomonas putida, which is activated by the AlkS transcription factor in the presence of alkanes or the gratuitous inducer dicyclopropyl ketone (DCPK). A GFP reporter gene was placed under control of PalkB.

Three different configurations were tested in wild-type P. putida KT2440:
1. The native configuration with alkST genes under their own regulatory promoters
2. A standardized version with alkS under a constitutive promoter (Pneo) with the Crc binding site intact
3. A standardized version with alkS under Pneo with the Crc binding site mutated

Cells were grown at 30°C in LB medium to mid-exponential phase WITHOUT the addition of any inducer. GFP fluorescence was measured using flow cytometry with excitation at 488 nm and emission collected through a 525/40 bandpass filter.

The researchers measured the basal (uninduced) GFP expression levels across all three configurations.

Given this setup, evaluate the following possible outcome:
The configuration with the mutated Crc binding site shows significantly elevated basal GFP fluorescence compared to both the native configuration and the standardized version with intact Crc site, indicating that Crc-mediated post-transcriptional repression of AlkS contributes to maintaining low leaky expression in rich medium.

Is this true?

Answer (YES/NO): NO